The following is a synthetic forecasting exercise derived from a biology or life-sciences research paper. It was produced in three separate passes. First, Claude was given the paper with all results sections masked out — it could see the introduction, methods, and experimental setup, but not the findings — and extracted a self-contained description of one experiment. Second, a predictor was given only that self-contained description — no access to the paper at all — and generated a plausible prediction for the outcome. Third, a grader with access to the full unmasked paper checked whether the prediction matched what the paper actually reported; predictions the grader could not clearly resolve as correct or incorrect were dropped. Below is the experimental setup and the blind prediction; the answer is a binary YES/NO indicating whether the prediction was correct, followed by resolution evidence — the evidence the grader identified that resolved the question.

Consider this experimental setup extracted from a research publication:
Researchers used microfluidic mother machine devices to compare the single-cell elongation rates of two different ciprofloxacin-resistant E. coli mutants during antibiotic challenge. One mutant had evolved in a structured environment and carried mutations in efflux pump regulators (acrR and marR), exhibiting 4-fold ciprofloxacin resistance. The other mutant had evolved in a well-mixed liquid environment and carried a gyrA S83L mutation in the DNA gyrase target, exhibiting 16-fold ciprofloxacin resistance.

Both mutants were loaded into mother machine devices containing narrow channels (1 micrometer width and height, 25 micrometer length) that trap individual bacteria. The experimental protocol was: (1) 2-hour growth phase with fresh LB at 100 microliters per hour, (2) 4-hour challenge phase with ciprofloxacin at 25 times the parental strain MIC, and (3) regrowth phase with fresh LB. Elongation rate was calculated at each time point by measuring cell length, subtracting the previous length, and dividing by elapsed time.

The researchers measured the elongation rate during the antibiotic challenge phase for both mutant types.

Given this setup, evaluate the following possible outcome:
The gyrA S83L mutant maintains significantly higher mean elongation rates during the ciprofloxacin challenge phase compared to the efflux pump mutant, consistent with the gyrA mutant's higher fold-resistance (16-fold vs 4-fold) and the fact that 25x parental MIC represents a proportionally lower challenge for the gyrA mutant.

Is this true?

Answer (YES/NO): NO